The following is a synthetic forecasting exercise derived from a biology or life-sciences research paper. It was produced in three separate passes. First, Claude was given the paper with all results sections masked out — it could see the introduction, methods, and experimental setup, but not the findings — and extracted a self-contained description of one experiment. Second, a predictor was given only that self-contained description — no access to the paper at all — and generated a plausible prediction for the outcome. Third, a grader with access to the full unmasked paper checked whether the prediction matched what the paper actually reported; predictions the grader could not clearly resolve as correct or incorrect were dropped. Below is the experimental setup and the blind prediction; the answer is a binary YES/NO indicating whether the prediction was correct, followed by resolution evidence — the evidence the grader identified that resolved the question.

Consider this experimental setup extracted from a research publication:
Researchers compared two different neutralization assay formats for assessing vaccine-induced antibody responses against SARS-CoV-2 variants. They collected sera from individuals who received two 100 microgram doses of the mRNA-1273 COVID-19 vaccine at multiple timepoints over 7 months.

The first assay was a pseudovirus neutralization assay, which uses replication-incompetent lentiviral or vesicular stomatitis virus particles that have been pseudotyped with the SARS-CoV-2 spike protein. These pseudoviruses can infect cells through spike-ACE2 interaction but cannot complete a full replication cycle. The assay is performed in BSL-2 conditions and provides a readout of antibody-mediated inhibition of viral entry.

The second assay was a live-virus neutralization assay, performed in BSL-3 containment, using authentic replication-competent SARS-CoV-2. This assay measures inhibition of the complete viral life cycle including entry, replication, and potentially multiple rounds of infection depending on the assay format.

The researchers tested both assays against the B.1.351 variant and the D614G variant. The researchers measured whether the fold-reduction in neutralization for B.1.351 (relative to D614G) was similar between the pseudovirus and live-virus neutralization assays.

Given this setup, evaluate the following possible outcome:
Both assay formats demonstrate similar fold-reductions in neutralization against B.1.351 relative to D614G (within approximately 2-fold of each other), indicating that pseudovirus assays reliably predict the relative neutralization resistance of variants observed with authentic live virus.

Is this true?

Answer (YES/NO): YES